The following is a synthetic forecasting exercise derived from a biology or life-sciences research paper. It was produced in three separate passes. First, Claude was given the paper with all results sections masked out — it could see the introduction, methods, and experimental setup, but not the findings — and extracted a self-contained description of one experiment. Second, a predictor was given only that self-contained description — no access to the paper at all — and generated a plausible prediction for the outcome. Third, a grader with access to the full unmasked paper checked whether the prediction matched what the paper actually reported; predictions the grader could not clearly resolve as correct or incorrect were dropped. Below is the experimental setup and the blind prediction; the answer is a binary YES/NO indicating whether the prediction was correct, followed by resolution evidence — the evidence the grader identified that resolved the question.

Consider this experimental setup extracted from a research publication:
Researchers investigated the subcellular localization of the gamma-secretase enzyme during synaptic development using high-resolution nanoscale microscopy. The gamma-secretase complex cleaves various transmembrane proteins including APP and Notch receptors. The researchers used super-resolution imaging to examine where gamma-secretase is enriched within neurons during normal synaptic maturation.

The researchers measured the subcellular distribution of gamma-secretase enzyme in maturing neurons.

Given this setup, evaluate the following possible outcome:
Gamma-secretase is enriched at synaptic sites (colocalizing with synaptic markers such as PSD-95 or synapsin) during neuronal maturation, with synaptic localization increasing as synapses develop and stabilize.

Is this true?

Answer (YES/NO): YES